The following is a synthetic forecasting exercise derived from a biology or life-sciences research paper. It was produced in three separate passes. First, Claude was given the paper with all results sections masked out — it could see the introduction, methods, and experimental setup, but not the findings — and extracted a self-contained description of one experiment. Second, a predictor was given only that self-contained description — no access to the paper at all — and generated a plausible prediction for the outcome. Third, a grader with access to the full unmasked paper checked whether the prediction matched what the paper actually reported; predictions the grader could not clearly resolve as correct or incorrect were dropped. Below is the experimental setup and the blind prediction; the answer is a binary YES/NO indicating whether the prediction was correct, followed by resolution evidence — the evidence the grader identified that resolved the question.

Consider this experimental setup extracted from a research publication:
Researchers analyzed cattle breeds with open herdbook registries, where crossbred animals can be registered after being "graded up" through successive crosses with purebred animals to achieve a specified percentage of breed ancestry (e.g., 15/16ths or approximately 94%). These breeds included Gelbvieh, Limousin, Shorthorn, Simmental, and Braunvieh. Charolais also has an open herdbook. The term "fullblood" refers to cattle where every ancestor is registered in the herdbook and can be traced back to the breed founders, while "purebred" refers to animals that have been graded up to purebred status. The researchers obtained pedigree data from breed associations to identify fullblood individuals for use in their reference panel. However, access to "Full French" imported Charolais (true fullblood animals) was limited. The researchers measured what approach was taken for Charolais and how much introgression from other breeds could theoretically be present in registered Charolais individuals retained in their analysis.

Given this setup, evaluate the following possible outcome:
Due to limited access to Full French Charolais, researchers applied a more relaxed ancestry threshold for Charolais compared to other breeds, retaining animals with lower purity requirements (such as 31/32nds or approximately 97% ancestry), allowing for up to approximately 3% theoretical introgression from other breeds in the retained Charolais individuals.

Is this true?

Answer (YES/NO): YES